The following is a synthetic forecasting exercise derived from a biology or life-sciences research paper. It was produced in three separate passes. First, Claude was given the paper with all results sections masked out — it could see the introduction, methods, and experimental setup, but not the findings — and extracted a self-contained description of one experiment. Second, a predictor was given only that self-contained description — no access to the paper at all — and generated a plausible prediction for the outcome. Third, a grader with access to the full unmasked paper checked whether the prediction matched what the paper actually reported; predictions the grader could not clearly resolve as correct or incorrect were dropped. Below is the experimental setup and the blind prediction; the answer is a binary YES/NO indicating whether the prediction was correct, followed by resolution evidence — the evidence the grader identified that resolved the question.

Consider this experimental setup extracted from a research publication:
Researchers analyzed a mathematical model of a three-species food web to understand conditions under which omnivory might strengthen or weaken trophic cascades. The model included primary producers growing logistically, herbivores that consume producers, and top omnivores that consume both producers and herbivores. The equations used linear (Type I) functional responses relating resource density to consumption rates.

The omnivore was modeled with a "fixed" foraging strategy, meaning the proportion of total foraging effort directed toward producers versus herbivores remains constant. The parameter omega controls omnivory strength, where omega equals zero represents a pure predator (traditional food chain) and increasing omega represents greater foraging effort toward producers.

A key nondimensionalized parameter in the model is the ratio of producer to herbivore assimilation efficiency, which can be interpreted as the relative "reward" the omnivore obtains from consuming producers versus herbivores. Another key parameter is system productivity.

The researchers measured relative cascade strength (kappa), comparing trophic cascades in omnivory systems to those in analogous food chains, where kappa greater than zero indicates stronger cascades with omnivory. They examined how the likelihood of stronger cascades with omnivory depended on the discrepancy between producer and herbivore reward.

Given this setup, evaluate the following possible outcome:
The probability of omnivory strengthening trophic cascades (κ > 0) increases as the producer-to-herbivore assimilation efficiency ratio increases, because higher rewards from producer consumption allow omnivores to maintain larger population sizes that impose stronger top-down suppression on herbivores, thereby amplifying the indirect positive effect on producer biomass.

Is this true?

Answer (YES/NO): NO